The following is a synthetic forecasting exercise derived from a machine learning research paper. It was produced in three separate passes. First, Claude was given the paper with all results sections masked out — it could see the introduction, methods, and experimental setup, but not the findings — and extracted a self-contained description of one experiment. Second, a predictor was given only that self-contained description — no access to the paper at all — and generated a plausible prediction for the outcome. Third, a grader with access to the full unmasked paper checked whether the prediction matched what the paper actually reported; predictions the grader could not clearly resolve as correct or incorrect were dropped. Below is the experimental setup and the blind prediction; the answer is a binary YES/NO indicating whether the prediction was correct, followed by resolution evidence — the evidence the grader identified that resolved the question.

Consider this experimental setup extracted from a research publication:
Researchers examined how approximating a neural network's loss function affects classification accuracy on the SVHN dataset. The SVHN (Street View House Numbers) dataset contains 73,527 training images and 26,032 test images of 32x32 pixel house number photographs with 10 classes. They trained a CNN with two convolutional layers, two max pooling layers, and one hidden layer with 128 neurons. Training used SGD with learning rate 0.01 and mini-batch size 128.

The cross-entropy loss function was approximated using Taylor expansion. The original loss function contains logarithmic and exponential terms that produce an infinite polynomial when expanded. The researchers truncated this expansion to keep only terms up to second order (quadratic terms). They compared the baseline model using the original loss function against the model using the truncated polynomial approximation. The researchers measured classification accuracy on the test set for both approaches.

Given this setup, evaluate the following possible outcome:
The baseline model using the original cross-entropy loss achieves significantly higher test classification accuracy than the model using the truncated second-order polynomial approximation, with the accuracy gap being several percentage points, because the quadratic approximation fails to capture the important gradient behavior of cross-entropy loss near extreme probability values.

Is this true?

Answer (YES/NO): NO